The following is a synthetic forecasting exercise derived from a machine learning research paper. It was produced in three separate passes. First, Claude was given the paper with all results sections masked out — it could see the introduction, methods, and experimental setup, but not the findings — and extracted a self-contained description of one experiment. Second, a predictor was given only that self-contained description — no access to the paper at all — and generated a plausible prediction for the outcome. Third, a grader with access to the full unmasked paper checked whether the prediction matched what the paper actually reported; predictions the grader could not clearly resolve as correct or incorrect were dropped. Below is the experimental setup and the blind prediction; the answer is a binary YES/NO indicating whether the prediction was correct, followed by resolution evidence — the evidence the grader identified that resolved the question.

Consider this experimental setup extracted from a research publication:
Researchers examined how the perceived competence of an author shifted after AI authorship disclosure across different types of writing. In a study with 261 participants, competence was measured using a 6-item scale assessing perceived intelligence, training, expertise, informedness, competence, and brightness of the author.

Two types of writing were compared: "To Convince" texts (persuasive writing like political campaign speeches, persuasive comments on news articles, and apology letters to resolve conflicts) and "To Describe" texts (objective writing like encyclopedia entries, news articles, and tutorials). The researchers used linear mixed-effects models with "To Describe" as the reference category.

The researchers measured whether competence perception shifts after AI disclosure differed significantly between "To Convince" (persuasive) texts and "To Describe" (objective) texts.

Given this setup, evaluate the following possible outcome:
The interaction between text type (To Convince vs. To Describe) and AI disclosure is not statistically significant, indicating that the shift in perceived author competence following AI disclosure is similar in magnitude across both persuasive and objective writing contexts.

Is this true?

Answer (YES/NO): NO